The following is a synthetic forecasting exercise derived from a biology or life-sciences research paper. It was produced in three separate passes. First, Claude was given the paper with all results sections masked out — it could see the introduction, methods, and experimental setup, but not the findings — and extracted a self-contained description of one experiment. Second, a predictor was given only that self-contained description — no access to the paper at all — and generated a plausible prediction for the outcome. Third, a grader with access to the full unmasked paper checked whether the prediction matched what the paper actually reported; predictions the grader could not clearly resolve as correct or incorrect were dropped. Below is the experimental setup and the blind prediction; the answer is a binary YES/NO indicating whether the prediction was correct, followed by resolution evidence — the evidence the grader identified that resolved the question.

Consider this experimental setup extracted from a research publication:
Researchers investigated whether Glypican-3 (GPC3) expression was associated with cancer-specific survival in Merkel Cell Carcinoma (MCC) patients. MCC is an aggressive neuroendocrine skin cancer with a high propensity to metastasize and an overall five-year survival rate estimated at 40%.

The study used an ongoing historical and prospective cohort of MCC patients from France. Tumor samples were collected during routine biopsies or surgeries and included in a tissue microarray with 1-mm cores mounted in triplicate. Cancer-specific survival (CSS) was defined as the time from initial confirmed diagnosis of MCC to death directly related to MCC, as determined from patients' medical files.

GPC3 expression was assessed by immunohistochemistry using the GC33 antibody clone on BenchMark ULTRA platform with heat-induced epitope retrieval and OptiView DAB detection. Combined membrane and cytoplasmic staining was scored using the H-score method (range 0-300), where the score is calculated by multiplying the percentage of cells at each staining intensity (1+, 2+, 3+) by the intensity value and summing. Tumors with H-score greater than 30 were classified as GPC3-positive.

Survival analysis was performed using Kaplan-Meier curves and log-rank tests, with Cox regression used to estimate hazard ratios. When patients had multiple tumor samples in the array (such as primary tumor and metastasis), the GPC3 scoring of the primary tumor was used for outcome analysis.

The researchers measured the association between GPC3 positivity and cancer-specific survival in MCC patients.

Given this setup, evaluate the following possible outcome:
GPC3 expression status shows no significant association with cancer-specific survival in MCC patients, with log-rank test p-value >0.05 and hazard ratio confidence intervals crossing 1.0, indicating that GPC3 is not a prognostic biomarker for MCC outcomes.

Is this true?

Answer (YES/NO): NO